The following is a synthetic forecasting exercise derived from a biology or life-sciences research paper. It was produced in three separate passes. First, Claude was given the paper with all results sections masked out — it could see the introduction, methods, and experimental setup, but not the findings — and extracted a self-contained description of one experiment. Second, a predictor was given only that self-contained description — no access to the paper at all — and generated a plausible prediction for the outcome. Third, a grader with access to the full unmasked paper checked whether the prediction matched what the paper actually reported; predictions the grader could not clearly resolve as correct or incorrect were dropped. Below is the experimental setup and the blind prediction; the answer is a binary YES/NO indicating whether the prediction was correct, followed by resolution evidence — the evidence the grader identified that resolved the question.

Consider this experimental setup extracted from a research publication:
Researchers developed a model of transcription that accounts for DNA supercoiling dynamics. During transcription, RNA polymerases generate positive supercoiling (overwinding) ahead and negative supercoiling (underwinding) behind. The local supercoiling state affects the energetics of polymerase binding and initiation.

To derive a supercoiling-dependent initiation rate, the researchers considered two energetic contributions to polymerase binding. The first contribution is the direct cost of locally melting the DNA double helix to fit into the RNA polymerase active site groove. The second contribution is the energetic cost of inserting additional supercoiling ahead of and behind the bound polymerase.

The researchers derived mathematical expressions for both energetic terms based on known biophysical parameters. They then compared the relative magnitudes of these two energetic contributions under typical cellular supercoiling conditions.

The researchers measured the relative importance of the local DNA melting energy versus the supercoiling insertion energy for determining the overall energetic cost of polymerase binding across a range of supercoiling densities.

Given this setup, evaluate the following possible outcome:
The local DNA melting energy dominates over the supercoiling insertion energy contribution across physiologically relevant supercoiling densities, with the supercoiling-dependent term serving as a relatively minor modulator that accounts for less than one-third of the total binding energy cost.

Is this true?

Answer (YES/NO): NO